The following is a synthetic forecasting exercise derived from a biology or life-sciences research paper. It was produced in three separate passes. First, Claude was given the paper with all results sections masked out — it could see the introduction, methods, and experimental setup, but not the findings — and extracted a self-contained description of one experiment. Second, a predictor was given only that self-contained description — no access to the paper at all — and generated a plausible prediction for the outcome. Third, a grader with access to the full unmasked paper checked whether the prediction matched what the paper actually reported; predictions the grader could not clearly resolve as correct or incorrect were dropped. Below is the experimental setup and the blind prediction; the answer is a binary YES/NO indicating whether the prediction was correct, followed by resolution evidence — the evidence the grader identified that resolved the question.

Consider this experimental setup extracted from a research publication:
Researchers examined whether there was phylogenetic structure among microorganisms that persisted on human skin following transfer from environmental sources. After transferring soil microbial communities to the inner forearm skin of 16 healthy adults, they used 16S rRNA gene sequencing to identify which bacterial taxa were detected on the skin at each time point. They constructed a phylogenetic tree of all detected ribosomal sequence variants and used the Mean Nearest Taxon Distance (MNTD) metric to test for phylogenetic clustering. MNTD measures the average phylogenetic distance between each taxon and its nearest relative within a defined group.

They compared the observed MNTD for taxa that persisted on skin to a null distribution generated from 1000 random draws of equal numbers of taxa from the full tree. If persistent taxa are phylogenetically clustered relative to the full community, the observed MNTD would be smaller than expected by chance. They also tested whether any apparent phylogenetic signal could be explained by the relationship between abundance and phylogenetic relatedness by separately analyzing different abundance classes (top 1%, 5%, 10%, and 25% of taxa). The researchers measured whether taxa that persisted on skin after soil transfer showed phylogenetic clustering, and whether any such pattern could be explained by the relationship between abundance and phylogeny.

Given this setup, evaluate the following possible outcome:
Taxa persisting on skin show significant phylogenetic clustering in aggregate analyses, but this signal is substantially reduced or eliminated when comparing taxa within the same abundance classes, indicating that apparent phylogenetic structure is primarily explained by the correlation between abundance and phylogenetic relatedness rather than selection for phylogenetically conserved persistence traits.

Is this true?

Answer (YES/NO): YES